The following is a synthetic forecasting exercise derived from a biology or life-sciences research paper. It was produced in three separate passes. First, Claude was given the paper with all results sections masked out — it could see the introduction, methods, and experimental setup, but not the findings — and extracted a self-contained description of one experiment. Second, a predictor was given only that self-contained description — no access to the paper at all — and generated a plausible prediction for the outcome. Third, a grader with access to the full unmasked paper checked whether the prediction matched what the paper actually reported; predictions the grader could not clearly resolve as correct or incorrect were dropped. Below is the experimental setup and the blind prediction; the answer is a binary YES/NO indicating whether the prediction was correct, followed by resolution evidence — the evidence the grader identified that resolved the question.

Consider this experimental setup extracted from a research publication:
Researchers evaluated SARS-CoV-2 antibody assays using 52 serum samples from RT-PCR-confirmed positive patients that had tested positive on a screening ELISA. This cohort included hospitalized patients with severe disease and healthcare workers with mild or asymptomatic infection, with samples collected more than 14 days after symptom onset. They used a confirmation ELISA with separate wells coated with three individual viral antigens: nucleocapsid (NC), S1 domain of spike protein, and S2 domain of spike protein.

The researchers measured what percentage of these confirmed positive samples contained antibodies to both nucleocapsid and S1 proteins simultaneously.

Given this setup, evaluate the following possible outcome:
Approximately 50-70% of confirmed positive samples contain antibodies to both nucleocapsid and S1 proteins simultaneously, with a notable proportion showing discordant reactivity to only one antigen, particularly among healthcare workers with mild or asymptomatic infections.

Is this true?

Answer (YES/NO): NO